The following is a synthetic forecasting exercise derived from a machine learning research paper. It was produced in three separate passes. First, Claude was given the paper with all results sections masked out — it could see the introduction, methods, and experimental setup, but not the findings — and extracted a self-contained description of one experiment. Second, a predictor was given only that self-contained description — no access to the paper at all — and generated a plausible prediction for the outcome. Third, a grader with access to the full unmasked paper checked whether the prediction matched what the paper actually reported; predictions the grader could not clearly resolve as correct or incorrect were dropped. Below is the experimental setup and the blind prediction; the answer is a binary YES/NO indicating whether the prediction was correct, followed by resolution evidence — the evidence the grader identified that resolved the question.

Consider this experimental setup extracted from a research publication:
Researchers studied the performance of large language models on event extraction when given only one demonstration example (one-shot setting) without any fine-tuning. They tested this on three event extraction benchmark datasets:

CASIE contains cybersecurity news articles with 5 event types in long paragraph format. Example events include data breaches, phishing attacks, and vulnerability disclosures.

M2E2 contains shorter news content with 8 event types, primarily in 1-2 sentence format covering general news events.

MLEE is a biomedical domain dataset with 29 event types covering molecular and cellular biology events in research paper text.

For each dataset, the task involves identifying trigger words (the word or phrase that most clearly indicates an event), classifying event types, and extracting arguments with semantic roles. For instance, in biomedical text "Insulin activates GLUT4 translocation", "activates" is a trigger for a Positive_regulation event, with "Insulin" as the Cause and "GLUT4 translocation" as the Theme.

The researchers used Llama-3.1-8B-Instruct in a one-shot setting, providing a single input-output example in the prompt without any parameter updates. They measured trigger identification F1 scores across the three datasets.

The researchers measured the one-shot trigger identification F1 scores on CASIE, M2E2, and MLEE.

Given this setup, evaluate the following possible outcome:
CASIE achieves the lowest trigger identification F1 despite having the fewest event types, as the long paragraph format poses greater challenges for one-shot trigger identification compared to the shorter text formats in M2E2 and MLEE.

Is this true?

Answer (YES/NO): NO